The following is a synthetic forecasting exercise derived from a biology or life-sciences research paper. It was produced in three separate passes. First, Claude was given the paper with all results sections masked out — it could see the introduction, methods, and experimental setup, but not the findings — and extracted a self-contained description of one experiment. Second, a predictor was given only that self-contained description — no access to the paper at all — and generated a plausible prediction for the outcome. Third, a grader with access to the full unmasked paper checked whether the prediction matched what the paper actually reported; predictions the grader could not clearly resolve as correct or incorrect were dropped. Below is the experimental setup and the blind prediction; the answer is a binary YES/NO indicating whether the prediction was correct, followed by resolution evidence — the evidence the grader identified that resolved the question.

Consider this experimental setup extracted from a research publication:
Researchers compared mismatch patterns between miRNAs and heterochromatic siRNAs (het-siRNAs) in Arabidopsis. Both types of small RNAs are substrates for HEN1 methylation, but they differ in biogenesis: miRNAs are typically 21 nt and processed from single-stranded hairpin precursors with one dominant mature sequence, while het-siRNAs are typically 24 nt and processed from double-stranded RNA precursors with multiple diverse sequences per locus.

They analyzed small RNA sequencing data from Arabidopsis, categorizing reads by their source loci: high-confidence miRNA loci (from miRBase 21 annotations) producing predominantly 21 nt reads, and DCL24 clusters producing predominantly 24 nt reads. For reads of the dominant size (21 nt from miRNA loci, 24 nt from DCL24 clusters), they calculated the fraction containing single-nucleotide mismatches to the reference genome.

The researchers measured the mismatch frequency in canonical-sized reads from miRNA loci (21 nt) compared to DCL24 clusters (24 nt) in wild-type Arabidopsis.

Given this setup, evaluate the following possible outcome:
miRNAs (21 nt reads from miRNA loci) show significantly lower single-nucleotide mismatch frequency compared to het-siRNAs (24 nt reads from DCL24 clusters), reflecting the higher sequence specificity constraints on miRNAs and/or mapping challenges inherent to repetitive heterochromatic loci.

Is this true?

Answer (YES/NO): NO